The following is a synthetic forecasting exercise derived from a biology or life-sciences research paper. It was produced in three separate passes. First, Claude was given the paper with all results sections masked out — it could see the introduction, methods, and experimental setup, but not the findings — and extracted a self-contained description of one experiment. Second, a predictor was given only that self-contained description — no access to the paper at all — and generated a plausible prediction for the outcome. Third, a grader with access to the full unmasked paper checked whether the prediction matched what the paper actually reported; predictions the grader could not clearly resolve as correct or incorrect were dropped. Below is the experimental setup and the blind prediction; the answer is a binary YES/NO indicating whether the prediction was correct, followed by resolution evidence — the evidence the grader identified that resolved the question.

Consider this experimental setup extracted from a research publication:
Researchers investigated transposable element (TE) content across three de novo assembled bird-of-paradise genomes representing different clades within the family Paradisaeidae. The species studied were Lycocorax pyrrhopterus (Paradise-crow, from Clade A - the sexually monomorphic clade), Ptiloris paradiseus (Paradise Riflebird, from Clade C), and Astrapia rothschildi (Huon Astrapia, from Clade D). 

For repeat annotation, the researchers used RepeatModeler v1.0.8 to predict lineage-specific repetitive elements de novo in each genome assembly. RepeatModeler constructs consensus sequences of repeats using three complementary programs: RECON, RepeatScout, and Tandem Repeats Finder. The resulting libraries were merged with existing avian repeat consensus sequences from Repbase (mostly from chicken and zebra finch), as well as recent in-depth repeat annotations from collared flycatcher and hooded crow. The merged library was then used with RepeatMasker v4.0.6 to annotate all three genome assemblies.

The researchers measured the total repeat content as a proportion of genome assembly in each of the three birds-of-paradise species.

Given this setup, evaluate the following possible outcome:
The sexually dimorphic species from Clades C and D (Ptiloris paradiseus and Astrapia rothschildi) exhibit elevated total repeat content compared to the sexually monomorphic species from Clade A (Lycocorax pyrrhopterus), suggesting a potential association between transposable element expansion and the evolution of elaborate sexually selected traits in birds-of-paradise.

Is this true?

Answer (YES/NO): NO